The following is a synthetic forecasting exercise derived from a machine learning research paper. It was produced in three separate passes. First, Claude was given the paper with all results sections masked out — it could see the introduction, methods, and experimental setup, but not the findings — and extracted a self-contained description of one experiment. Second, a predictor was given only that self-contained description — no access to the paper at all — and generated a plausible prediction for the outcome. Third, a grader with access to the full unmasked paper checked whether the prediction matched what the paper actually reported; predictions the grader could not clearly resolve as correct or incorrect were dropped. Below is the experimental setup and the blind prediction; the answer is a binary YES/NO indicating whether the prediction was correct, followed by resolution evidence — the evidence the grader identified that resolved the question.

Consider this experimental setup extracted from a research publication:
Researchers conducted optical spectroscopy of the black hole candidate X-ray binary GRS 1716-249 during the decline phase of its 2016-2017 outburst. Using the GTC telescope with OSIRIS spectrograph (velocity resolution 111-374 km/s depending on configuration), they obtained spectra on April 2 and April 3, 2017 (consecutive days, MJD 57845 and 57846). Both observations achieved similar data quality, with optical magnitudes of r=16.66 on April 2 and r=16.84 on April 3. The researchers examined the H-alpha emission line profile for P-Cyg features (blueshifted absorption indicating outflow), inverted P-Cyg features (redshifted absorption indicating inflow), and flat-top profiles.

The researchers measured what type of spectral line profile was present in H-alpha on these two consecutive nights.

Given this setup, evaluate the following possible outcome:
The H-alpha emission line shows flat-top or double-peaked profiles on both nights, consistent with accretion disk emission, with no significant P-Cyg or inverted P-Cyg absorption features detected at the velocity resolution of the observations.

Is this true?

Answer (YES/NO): NO